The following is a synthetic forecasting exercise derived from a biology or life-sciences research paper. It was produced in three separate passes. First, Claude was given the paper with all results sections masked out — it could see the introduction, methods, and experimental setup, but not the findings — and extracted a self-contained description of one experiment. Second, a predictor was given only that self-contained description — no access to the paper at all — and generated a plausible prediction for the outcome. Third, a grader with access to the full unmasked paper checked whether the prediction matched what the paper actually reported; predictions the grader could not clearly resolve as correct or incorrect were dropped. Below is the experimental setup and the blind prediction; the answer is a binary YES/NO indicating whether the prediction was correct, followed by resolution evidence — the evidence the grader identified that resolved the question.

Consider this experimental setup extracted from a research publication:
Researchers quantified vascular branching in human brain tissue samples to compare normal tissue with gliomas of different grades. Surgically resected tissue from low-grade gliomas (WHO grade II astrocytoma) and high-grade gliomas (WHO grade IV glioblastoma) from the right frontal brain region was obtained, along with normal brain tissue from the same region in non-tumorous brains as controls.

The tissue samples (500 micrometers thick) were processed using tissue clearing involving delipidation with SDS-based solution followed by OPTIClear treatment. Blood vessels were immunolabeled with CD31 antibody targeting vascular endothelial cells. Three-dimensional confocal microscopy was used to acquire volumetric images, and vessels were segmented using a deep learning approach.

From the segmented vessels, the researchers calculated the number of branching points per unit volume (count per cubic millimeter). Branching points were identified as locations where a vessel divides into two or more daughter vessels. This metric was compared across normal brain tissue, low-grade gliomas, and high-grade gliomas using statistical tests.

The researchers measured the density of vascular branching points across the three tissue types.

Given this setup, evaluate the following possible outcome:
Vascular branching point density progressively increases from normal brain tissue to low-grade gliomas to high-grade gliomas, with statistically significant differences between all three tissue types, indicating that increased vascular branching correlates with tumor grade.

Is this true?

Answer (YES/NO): NO